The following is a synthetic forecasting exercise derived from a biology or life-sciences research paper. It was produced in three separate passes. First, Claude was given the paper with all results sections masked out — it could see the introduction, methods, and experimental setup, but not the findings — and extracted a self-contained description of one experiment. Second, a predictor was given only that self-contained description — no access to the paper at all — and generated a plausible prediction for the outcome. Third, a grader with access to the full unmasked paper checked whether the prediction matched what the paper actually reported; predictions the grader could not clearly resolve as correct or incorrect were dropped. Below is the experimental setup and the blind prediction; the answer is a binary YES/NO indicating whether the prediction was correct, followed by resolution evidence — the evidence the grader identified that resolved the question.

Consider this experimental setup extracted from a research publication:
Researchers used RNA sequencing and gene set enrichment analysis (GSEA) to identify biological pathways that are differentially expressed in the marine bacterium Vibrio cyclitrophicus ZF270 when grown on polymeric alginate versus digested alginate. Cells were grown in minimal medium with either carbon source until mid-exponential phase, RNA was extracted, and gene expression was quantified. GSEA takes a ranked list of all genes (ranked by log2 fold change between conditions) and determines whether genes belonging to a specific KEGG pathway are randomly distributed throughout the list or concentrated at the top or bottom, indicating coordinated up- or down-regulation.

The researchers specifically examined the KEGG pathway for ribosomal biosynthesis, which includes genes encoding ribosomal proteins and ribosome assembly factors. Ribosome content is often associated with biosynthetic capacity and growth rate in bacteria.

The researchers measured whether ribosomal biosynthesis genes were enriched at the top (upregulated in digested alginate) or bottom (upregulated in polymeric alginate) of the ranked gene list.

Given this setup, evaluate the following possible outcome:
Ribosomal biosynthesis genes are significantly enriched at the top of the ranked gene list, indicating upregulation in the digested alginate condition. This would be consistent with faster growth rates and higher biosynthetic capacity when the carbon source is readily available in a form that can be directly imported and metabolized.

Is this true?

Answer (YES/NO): YES